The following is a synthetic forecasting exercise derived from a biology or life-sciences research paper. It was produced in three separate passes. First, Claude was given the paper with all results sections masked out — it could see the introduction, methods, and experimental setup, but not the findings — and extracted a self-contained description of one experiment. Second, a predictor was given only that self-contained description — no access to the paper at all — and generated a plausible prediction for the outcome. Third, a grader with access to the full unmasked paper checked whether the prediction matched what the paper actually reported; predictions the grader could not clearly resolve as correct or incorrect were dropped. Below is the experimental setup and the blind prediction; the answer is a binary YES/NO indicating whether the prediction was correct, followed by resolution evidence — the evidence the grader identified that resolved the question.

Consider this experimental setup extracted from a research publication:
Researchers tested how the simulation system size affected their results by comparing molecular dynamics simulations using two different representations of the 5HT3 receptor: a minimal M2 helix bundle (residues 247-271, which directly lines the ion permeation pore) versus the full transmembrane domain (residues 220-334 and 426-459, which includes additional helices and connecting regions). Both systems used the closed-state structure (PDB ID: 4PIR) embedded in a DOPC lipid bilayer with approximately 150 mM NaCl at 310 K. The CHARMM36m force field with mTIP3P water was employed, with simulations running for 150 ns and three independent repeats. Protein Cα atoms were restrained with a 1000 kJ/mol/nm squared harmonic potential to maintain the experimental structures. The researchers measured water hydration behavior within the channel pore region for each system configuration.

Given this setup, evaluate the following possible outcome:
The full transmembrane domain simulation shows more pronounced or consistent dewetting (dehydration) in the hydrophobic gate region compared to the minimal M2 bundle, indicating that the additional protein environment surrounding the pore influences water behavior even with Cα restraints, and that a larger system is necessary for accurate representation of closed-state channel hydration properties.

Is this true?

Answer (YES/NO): NO